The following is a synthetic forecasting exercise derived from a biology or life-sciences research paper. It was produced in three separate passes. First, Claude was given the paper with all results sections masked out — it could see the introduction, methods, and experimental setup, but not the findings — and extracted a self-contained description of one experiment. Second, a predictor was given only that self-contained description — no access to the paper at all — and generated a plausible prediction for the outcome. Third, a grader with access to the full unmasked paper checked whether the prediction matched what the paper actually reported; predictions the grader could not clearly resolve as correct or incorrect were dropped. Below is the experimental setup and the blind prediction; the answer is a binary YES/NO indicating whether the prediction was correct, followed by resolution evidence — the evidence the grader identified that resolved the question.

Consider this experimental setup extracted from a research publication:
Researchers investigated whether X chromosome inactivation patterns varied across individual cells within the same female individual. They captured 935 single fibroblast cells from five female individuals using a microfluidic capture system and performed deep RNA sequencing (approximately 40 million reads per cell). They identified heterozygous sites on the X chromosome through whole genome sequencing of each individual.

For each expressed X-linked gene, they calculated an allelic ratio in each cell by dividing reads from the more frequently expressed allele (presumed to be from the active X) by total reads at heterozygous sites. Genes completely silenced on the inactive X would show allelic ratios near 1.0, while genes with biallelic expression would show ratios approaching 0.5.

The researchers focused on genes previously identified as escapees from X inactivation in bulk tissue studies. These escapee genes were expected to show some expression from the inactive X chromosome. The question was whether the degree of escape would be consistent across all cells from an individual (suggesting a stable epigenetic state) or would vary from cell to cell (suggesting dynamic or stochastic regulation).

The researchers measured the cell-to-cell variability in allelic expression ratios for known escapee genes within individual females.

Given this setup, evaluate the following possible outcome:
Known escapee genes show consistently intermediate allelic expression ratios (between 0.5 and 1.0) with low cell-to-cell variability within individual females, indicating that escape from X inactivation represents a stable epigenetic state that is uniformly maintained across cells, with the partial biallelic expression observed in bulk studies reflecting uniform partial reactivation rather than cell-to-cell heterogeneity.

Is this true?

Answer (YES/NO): NO